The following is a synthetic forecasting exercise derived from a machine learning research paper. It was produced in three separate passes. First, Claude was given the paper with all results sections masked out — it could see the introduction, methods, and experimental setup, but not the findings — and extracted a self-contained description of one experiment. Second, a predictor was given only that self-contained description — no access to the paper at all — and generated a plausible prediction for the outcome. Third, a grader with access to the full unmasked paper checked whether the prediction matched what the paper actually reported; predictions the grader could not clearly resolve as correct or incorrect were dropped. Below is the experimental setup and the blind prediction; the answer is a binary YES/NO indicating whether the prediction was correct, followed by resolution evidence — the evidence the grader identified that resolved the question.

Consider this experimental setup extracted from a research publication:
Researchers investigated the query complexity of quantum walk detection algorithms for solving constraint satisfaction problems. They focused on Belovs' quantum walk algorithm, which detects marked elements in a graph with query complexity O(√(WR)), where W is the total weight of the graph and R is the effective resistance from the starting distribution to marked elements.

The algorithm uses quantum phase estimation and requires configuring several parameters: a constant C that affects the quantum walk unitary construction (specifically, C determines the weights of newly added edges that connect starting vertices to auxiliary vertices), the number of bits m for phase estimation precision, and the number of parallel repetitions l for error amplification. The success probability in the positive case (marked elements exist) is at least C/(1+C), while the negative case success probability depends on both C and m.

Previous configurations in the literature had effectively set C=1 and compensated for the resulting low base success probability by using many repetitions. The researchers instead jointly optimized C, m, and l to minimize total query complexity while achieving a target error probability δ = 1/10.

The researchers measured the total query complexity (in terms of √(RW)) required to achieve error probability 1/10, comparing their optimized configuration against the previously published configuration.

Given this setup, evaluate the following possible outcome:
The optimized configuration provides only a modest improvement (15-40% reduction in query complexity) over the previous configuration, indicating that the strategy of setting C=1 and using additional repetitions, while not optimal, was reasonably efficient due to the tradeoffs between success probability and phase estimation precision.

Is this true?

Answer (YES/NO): NO